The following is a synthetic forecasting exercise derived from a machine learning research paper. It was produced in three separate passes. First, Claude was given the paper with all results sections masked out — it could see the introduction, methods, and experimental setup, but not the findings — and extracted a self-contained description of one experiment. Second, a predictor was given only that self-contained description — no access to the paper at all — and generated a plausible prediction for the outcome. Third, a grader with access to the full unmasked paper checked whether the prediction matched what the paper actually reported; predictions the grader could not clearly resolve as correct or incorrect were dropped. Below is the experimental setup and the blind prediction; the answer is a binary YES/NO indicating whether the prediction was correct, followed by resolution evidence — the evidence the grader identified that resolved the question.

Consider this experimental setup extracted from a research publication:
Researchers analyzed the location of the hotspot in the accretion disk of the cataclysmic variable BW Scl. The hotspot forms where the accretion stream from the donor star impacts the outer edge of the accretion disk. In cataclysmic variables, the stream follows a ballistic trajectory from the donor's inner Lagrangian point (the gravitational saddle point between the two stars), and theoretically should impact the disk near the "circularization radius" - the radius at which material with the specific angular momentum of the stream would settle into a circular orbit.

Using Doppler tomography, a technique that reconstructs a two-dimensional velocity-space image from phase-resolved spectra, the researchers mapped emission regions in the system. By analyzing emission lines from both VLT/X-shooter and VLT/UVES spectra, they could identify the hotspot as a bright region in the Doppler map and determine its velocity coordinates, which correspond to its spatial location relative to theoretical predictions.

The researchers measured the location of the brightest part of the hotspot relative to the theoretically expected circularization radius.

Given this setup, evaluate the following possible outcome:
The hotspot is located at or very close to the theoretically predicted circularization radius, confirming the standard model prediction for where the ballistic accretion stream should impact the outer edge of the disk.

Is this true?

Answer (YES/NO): NO